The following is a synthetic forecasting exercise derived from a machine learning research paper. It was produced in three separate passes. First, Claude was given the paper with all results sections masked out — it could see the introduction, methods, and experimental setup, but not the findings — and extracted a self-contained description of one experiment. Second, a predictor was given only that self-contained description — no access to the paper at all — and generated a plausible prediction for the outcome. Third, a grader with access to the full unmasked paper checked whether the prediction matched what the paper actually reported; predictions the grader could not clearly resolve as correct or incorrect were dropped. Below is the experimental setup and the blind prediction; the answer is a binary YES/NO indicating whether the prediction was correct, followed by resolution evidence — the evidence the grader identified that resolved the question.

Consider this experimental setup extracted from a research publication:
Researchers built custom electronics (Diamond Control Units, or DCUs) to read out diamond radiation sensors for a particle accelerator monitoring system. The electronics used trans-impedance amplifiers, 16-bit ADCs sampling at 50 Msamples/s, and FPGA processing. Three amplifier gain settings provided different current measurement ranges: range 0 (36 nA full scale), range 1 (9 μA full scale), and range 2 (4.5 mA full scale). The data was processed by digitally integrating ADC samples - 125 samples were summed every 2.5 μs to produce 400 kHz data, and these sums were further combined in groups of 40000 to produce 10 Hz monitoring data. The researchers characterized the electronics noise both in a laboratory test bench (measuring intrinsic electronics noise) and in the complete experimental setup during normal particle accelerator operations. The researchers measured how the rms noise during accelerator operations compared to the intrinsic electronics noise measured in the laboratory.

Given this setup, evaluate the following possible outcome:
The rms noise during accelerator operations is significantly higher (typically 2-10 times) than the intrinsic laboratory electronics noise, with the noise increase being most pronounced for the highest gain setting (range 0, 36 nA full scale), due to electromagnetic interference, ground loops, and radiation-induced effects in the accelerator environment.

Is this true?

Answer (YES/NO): NO